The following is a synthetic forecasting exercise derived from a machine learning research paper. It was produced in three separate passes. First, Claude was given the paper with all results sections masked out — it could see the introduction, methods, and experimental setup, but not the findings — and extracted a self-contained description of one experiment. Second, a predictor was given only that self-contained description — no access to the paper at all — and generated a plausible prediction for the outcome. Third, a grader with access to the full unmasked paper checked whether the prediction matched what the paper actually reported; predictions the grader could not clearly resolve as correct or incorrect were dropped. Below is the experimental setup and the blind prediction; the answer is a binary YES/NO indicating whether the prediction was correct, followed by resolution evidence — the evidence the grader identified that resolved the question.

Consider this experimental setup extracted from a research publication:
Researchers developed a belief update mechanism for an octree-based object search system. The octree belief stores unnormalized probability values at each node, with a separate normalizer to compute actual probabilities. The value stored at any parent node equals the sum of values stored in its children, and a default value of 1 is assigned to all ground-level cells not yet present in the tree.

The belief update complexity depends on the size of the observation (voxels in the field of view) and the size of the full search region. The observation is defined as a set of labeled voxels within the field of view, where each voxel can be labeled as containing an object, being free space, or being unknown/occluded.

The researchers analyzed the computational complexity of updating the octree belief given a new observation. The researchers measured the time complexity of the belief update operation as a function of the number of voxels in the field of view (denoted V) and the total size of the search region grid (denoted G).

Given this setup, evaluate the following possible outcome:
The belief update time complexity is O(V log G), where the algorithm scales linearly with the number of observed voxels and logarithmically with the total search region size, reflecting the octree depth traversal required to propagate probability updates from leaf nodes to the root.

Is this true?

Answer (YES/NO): YES